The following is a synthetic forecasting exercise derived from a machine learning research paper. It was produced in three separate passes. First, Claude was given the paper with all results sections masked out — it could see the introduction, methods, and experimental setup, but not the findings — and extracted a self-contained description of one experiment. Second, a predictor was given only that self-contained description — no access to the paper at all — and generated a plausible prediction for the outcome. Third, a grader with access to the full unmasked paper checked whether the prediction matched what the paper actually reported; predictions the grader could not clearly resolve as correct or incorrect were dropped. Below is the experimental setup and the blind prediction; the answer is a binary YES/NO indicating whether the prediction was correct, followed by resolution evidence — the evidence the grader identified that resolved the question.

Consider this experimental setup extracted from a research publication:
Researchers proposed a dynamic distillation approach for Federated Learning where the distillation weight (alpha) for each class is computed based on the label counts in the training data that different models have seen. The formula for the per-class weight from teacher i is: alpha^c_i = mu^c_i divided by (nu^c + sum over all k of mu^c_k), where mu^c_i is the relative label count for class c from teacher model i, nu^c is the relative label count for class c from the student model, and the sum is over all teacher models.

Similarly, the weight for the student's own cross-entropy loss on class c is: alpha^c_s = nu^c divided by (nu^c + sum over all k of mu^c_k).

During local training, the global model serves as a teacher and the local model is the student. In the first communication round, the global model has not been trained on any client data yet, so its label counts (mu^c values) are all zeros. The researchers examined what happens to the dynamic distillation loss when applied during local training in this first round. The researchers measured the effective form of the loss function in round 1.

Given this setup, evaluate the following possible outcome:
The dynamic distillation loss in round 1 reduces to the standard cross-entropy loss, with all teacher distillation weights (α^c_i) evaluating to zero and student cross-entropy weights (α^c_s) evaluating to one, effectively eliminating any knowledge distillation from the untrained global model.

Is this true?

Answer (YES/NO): YES